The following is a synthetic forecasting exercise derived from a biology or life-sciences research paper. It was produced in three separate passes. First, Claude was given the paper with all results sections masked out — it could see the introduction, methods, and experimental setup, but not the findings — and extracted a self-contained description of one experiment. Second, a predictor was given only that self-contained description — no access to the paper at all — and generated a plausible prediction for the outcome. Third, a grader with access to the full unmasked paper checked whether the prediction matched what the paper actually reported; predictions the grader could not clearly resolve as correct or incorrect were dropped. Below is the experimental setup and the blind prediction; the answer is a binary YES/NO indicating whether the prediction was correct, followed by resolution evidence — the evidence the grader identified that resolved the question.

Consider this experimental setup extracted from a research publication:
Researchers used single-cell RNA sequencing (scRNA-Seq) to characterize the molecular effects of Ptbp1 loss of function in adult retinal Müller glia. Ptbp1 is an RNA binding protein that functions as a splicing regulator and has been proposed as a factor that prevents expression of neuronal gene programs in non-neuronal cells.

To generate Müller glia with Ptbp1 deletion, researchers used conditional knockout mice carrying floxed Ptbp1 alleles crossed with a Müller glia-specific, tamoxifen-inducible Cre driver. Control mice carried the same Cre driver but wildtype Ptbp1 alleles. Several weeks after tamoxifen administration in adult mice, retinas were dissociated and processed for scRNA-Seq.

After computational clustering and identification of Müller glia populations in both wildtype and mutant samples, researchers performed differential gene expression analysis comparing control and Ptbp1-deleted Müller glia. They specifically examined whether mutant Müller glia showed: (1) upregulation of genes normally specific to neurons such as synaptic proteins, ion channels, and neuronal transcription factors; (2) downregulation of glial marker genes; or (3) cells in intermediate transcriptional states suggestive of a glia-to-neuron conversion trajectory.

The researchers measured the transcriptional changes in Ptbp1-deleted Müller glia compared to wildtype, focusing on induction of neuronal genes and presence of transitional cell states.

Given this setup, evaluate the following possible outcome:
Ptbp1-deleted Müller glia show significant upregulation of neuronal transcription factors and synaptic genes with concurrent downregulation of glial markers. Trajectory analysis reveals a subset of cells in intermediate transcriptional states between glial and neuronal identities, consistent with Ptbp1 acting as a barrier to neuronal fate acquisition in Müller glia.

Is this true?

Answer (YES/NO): NO